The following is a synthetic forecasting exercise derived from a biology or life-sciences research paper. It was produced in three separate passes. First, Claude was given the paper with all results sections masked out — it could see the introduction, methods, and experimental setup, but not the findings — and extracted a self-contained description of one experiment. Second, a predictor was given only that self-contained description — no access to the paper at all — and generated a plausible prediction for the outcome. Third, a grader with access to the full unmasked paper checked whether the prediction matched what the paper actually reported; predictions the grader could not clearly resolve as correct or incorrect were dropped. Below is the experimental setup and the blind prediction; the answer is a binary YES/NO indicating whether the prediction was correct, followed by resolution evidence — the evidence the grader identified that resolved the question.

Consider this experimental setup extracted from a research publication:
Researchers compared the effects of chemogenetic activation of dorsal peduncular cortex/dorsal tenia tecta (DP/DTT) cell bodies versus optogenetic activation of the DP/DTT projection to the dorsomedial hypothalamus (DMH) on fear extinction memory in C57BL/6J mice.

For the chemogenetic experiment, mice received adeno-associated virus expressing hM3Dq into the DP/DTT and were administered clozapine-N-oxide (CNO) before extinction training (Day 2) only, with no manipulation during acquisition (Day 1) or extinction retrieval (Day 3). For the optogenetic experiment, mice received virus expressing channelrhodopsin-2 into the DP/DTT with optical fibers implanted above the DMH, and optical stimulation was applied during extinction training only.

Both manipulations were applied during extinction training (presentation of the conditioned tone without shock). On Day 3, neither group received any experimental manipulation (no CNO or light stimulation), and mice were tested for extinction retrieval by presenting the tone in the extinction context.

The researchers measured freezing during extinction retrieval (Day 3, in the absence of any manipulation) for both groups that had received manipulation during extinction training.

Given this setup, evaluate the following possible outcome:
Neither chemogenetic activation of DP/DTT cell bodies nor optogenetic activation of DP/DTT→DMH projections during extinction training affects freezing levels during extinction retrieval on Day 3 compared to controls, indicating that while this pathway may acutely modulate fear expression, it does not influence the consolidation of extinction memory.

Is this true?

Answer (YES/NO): NO